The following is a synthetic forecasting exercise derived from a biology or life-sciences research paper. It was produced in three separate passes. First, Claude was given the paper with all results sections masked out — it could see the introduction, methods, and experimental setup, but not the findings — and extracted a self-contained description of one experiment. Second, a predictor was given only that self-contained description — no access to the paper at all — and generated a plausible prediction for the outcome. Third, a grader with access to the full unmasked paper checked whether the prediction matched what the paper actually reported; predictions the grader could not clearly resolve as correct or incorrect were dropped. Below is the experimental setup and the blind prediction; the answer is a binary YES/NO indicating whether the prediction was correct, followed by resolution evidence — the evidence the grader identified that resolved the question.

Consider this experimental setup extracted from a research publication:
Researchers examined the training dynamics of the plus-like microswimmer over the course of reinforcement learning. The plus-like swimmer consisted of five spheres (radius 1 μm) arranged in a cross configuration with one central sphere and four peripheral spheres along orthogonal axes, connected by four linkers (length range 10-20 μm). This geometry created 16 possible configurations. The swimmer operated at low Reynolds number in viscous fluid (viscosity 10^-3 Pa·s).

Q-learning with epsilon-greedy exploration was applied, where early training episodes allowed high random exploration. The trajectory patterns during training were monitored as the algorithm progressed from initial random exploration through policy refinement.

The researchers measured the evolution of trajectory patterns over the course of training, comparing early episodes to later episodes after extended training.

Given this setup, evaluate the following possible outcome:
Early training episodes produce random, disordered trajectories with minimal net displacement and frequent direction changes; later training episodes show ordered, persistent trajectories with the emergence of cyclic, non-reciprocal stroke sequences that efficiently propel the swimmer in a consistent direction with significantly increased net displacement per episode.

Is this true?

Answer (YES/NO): NO